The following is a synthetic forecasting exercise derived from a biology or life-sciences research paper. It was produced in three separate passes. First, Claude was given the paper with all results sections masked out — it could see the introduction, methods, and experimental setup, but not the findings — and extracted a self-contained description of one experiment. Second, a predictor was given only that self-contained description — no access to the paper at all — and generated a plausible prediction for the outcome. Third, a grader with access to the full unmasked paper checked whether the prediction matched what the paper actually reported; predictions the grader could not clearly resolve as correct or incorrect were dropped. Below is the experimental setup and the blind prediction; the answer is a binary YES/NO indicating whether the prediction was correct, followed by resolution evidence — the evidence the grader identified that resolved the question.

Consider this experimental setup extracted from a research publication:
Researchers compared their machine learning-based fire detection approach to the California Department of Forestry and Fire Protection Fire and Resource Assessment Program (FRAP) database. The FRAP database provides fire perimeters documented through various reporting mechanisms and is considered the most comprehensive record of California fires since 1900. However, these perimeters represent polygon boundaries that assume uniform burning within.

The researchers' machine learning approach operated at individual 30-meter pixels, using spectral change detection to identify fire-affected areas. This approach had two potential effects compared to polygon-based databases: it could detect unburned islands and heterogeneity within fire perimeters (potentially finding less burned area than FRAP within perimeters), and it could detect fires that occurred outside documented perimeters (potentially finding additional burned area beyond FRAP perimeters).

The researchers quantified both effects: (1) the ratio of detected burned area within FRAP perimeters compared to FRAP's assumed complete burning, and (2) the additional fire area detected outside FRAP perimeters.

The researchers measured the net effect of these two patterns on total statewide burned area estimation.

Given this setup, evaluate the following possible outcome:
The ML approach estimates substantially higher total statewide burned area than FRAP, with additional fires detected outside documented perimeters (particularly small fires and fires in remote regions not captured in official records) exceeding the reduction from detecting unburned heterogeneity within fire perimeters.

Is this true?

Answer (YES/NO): NO